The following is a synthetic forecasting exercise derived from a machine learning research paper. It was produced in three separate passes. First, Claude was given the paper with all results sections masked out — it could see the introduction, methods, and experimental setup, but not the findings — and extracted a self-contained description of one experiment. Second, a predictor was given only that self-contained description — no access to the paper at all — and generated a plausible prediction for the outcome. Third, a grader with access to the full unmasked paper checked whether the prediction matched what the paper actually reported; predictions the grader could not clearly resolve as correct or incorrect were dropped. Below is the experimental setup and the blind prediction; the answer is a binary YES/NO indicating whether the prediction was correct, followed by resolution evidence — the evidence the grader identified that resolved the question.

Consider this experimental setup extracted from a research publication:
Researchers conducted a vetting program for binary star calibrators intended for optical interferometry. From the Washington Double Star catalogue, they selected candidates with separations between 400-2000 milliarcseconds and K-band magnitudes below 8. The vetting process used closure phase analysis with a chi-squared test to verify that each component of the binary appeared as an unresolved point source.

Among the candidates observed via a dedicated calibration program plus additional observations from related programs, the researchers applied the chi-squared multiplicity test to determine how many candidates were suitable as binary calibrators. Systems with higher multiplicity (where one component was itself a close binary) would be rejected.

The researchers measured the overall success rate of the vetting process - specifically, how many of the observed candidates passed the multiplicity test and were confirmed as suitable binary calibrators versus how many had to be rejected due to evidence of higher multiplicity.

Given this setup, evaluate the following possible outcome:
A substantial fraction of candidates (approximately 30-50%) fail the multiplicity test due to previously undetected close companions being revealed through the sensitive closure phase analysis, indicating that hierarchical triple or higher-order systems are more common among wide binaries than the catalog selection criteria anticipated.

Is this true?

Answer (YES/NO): NO